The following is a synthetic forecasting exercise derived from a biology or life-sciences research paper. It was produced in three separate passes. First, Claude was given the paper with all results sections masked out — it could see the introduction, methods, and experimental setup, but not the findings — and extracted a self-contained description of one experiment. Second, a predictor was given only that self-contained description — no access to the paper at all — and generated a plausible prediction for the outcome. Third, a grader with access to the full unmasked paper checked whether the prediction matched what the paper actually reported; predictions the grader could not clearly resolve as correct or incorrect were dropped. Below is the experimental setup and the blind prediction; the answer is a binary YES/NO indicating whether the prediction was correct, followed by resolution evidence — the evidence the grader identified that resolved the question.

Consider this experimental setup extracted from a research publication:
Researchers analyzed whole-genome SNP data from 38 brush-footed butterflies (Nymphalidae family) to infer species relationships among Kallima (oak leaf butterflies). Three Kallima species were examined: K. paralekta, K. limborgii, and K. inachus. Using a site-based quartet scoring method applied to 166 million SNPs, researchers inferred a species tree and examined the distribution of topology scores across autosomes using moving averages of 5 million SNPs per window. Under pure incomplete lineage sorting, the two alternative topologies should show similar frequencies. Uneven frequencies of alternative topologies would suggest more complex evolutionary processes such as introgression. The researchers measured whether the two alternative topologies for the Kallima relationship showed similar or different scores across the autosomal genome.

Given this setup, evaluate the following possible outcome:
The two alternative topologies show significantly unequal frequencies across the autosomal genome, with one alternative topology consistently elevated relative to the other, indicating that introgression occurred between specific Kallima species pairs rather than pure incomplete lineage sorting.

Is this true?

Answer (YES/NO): YES